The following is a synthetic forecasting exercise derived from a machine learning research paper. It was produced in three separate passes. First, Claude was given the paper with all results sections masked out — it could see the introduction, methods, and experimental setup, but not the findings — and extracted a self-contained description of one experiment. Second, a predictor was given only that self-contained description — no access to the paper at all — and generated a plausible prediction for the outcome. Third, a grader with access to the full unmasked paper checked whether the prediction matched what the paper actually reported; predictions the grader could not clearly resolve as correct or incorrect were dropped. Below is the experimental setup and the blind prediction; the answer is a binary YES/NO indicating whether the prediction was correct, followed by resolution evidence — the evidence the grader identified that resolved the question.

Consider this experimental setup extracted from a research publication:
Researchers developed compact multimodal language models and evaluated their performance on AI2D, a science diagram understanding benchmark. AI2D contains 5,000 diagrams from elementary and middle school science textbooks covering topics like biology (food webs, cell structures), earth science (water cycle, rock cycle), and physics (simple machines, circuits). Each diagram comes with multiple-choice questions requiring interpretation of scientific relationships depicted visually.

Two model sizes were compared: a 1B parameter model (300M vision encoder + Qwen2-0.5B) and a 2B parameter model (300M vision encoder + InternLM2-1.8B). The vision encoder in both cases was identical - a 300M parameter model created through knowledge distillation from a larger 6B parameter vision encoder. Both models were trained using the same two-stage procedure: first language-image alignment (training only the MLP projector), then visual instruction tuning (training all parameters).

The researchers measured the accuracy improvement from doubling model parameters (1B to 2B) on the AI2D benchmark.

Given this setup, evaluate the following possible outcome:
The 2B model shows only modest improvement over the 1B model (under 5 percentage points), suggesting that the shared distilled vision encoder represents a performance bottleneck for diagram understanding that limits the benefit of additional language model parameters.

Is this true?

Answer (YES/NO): NO